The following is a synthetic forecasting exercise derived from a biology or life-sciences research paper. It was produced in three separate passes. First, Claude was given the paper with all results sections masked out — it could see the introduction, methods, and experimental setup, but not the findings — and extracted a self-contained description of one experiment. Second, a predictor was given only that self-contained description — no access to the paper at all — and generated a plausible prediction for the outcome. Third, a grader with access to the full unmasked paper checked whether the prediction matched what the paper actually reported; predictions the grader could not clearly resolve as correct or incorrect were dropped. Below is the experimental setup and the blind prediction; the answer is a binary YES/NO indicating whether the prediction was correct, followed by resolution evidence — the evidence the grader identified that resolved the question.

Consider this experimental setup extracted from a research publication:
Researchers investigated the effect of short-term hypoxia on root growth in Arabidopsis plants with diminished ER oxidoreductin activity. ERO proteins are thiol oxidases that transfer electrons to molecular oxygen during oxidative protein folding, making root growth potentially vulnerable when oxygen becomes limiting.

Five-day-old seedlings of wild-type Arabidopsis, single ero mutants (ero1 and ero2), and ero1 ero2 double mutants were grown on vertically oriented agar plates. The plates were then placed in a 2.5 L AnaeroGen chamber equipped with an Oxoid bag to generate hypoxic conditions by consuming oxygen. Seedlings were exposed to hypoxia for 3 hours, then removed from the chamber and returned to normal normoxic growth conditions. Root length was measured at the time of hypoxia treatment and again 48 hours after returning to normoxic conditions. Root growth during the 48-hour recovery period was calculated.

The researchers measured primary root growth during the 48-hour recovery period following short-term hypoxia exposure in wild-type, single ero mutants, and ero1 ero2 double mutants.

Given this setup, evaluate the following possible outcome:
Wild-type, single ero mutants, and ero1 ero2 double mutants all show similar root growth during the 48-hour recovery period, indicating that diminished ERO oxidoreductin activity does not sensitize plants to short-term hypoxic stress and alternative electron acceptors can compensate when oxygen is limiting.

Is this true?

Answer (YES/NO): NO